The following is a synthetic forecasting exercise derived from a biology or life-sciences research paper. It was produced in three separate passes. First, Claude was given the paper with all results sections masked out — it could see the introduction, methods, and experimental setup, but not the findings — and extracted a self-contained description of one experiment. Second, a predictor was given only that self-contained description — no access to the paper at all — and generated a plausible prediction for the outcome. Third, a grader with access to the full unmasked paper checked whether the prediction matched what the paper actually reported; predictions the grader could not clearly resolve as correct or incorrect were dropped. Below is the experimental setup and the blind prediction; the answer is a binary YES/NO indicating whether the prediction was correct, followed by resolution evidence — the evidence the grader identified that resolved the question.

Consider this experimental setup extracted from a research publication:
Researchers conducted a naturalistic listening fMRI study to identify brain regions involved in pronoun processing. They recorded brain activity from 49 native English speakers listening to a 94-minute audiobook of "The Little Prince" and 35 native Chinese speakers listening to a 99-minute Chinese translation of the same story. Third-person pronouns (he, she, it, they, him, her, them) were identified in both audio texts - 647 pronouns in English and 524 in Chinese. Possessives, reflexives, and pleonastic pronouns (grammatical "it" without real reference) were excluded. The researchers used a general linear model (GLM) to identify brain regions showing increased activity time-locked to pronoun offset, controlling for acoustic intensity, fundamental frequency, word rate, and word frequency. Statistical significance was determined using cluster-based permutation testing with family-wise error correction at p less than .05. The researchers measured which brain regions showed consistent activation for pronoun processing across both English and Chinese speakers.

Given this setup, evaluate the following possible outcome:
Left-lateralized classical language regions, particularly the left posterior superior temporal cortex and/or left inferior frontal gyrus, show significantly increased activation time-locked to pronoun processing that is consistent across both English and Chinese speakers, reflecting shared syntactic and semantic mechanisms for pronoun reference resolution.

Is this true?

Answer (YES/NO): NO